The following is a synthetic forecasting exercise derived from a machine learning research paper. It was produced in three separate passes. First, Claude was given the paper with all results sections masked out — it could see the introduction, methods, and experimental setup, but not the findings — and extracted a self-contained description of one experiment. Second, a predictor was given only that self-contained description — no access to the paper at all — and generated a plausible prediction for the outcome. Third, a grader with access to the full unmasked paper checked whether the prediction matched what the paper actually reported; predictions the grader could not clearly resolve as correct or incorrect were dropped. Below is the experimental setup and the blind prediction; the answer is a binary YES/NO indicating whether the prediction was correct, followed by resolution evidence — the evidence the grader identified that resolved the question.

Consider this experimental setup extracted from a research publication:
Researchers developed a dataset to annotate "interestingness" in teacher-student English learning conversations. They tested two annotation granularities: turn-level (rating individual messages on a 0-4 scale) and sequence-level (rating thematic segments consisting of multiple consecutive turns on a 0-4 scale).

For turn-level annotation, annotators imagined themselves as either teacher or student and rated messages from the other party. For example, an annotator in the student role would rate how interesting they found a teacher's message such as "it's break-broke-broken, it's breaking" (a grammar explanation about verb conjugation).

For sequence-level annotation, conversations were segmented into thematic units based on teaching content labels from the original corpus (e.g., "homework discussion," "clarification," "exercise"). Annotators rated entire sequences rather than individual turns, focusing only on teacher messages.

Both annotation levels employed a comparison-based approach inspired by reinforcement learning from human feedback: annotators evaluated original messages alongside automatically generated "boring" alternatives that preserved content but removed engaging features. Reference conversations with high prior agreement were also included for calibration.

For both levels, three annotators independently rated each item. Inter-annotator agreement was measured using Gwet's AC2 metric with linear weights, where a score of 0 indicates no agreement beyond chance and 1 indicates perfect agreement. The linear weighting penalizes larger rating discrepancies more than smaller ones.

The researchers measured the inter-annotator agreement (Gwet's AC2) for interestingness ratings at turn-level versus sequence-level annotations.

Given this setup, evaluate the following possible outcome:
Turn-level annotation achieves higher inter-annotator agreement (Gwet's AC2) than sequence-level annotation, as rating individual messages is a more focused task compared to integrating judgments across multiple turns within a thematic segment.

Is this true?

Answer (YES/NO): NO